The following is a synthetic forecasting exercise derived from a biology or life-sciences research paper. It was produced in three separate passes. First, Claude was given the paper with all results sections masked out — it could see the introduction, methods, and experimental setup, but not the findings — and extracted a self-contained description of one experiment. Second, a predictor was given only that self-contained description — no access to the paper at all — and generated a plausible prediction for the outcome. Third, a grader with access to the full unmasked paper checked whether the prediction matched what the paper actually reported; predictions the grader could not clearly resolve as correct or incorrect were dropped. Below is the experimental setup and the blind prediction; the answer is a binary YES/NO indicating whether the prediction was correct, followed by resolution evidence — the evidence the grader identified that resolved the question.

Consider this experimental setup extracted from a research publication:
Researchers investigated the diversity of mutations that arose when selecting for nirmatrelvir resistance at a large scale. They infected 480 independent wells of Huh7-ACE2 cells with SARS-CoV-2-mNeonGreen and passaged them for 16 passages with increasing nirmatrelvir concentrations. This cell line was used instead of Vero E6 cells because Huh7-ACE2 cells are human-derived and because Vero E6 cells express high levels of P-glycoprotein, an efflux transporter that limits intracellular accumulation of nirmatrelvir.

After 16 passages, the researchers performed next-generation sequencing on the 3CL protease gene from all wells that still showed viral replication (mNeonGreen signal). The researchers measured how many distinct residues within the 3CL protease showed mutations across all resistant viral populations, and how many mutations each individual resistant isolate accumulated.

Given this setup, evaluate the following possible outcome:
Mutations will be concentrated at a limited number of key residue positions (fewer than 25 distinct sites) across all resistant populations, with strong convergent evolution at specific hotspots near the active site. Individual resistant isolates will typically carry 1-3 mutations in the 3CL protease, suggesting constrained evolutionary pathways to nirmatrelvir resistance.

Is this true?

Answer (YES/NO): NO